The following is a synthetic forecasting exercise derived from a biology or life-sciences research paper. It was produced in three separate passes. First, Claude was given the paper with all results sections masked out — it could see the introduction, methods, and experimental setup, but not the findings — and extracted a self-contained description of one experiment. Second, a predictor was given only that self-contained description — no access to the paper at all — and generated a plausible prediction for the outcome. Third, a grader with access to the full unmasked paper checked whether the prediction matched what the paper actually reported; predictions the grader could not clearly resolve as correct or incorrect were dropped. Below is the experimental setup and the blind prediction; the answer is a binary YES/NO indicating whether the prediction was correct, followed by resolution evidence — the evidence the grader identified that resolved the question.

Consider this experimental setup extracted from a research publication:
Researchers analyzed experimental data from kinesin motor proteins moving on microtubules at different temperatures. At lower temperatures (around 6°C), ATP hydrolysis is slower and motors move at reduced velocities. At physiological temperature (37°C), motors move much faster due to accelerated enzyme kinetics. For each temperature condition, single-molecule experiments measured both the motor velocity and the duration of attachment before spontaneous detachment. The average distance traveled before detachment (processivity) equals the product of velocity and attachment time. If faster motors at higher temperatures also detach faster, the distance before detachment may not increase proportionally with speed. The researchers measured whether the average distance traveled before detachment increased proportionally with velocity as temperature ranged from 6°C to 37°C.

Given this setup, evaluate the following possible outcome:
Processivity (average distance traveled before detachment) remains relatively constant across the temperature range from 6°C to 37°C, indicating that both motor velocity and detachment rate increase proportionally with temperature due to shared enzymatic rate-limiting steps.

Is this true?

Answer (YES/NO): NO